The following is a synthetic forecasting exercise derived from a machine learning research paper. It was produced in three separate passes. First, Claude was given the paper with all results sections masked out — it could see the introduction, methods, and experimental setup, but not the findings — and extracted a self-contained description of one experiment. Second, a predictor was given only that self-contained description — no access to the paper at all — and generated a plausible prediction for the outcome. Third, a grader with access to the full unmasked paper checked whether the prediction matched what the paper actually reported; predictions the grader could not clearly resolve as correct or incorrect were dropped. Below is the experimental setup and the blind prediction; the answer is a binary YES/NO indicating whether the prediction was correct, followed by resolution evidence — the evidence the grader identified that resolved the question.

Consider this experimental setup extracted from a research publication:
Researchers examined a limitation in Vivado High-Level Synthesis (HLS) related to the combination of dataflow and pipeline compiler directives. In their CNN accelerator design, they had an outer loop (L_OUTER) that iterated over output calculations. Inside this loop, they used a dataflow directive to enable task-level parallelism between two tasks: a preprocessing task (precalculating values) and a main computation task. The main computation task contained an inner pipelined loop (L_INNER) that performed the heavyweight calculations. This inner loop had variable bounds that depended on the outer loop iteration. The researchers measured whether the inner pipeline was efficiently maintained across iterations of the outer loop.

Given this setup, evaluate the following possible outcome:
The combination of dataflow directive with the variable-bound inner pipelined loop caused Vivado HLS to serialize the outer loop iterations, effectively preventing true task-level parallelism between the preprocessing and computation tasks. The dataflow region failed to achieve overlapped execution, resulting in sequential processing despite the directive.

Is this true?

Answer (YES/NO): NO